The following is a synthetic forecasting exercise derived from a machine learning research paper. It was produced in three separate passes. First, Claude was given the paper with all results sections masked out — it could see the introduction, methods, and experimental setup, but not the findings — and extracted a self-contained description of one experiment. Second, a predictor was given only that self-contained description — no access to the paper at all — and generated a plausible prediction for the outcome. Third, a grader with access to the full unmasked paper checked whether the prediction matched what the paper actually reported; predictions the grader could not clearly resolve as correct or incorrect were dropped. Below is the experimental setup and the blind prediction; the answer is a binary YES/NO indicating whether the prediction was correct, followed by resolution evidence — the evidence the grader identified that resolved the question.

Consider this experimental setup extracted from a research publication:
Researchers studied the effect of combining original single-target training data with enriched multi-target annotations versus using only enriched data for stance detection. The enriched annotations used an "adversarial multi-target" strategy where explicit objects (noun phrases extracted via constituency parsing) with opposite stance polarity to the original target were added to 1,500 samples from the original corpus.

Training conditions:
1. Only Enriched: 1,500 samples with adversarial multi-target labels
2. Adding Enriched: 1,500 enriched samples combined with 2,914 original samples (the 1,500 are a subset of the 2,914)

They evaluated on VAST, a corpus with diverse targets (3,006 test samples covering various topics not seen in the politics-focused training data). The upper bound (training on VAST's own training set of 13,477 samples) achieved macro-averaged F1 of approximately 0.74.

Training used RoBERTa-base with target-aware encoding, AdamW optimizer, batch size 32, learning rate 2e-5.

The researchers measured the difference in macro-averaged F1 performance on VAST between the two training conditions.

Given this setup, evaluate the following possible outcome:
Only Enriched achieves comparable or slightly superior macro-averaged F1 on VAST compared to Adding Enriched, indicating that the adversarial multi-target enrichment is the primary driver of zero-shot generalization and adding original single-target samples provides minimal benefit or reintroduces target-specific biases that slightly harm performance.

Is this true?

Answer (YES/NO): NO